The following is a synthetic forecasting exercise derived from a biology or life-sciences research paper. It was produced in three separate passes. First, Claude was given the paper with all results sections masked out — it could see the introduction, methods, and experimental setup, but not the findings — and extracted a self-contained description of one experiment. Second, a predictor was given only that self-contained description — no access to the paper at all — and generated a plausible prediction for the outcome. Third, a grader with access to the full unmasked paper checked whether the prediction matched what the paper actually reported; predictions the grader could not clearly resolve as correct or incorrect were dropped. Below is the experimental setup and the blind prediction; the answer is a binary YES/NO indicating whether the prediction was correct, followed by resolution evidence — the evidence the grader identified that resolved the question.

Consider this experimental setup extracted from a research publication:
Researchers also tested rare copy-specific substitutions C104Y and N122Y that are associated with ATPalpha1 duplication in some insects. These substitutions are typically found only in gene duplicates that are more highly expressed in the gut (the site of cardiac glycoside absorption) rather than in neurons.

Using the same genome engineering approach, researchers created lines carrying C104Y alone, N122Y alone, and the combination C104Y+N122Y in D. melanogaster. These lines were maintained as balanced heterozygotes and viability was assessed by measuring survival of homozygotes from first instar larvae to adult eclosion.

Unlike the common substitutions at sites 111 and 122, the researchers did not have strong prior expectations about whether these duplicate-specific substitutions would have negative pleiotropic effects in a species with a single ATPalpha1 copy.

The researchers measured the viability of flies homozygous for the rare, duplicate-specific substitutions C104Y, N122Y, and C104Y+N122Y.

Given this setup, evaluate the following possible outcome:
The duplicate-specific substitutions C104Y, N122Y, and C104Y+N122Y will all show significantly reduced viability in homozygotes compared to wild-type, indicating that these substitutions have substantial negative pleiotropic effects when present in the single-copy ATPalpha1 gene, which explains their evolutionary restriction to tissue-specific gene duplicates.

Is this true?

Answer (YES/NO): YES